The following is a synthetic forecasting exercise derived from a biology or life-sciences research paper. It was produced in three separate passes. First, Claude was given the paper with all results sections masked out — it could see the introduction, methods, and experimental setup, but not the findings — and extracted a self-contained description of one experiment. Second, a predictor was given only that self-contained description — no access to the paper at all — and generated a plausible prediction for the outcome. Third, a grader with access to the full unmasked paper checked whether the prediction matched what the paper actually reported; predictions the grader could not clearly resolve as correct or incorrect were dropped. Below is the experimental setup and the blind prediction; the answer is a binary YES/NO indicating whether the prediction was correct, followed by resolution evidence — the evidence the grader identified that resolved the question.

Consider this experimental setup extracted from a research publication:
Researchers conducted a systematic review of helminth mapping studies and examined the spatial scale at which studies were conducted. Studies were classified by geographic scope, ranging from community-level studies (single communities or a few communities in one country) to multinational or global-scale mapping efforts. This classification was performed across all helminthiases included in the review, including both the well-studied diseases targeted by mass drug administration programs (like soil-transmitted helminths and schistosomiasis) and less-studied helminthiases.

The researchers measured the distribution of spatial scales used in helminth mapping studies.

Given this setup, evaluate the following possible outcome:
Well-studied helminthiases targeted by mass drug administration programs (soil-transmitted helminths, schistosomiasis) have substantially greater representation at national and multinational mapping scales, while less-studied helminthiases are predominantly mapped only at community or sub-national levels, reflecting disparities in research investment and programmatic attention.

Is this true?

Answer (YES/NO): YES